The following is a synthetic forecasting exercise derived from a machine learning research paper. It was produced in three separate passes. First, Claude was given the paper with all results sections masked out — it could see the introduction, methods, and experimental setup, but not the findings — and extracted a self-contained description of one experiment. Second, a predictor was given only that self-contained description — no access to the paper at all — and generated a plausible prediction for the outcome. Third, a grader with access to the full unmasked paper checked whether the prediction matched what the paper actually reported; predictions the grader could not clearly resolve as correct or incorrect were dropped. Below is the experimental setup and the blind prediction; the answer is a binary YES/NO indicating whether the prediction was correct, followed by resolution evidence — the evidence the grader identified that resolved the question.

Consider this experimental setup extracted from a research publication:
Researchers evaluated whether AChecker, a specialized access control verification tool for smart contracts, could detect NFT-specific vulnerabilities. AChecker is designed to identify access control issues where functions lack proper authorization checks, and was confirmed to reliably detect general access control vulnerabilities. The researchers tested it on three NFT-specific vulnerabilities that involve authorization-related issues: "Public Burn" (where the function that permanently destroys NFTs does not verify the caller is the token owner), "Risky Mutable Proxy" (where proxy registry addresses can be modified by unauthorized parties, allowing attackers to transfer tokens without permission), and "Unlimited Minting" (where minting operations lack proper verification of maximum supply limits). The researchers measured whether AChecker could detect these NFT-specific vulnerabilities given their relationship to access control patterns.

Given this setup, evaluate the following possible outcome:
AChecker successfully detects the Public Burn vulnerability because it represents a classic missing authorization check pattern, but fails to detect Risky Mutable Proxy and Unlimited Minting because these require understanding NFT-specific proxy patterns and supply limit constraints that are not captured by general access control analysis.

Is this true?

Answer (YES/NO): NO